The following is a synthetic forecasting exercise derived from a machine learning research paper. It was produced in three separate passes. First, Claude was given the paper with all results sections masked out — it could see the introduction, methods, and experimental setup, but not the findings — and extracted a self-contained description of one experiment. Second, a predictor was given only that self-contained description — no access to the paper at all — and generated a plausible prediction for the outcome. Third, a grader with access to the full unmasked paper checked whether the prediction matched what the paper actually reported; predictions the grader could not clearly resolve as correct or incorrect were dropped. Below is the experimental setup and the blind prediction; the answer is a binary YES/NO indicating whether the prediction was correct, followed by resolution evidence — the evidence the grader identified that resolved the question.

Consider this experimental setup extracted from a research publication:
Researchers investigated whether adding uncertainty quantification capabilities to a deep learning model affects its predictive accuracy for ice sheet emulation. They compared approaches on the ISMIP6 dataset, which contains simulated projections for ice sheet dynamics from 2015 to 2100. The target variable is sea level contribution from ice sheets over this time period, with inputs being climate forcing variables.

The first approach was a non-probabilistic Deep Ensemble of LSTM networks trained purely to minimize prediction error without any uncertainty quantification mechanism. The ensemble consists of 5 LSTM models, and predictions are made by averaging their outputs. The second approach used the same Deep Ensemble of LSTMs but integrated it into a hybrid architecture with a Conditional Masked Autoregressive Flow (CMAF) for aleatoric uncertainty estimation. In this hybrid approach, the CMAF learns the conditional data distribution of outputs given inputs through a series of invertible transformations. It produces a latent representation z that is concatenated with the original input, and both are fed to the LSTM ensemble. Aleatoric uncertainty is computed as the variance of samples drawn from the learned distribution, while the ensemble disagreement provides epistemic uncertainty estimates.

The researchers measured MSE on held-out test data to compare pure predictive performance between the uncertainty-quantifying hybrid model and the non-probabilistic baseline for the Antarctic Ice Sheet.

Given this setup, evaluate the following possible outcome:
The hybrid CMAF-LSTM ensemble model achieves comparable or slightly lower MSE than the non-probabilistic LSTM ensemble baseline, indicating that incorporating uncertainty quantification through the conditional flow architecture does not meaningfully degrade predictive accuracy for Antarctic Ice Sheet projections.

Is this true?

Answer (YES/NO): NO